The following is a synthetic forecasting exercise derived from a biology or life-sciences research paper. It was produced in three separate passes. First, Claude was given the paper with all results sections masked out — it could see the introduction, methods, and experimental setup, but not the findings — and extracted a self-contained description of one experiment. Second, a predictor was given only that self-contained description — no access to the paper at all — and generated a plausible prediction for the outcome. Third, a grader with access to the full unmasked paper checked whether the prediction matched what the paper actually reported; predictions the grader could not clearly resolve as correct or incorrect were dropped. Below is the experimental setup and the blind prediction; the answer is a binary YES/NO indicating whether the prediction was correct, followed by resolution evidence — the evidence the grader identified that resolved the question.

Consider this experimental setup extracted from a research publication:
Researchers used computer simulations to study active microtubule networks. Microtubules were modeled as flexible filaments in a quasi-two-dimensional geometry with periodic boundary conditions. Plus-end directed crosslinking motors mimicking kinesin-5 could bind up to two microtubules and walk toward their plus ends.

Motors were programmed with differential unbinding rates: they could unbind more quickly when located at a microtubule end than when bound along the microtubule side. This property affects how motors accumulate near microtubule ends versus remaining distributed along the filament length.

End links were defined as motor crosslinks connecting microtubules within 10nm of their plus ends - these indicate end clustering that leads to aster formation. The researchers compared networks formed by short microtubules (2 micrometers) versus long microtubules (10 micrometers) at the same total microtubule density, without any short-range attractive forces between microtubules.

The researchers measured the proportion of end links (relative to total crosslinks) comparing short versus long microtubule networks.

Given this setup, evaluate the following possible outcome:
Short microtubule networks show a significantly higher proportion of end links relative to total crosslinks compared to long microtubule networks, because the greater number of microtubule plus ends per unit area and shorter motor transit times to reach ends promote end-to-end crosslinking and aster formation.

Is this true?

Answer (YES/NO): YES